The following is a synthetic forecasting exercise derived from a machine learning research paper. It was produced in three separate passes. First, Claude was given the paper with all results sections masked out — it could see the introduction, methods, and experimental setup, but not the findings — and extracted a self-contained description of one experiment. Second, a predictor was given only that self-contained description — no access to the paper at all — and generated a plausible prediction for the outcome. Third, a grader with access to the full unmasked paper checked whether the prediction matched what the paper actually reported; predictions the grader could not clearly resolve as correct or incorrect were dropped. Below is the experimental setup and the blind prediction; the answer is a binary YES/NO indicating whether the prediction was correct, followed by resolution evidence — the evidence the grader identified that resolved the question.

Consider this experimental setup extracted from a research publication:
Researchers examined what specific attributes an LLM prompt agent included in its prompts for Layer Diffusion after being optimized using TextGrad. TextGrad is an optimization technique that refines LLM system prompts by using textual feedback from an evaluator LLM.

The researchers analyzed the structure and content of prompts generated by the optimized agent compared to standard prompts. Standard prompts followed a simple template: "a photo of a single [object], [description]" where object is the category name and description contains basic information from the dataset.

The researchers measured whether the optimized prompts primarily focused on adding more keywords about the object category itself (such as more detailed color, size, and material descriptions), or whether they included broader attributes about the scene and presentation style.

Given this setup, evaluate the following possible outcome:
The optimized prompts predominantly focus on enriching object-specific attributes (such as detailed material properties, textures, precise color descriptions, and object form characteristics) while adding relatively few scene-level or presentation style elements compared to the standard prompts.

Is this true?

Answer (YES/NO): NO